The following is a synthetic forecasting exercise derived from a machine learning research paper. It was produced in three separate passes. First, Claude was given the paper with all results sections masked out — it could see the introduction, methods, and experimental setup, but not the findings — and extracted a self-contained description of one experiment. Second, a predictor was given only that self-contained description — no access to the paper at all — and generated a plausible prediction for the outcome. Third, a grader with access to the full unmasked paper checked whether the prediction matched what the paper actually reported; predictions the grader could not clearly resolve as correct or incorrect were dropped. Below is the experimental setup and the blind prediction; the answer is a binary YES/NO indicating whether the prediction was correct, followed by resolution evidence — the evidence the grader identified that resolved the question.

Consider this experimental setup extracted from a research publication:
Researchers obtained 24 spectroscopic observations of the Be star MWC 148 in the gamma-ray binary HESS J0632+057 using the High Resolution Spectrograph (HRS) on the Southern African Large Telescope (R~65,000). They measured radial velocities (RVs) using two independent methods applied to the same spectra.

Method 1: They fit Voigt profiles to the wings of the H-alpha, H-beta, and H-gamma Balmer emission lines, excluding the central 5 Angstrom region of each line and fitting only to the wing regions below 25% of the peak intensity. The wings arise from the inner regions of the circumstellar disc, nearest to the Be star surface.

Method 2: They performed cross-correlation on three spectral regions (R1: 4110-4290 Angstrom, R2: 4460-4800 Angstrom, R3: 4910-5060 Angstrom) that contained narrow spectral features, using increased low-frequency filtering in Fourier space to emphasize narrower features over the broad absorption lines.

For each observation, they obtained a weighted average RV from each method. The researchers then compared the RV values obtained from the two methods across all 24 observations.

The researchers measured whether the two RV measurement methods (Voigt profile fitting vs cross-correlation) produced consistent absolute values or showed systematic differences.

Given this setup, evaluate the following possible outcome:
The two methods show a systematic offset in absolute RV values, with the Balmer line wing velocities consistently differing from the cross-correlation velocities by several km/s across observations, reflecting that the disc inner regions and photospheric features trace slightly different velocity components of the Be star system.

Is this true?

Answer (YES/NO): NO